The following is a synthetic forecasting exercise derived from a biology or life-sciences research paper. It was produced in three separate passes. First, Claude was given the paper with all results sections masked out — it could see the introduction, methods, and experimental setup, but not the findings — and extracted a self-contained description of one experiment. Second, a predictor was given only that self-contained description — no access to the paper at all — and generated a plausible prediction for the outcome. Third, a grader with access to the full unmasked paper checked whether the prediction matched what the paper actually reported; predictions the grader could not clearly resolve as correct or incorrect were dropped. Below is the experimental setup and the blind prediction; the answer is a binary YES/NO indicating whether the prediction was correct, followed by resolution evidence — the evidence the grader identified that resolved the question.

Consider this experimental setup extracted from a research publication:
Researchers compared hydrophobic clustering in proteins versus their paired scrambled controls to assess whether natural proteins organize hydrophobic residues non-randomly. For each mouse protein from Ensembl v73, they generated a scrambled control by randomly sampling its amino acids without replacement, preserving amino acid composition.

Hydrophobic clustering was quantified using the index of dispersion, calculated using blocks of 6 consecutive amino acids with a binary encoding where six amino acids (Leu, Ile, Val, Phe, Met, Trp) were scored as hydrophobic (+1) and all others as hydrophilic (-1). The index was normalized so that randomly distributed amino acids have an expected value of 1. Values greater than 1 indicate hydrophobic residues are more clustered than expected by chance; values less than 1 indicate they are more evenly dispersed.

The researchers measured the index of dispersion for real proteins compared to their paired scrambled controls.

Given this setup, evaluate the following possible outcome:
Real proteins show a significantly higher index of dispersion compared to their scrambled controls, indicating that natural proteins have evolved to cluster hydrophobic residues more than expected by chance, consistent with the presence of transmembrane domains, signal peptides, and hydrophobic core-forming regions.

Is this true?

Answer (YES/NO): NO